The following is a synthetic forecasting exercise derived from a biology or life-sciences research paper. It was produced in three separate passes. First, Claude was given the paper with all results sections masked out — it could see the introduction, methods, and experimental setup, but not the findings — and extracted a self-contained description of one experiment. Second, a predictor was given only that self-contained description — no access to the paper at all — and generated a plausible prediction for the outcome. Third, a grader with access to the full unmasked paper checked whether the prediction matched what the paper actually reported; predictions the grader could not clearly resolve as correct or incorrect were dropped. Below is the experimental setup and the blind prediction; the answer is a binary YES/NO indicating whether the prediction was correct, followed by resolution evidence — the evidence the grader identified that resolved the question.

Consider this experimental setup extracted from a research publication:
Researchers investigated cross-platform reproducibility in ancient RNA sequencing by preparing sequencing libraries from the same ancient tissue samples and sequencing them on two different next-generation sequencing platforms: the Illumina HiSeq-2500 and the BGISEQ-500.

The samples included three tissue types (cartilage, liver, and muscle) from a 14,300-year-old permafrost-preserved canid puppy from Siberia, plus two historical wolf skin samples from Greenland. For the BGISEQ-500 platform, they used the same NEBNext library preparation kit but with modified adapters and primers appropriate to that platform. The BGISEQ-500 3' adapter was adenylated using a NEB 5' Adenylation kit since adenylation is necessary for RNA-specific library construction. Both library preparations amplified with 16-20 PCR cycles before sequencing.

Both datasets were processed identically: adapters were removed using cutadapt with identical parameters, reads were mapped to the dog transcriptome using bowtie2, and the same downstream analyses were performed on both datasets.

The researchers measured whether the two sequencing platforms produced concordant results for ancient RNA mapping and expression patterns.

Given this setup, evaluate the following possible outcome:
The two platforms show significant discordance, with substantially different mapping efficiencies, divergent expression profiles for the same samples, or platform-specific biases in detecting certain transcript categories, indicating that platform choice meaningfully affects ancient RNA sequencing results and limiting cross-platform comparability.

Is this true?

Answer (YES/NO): NO